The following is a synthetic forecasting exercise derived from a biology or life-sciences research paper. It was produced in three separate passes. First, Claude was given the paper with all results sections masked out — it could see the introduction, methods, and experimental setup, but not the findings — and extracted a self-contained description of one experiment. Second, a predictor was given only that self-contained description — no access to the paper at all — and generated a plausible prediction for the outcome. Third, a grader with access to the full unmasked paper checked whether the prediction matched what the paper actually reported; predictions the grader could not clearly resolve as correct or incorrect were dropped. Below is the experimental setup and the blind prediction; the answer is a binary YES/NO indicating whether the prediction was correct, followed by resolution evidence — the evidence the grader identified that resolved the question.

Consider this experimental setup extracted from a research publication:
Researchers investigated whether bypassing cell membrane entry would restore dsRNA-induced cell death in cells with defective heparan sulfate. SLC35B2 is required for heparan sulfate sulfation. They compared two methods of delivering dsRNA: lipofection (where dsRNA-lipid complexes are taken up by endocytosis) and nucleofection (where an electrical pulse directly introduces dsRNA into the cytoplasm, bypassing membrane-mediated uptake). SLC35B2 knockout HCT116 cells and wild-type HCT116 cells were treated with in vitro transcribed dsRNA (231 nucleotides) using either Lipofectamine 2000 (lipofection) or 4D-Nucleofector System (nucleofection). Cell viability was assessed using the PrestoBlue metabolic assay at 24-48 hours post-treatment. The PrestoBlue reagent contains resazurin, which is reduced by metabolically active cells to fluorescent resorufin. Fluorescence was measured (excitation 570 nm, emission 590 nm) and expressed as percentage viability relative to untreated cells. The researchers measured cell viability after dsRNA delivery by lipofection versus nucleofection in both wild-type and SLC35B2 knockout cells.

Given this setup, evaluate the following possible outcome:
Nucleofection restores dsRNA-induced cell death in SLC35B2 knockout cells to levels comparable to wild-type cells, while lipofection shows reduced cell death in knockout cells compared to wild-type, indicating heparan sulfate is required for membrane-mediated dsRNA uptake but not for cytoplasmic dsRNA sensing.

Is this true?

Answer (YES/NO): YES